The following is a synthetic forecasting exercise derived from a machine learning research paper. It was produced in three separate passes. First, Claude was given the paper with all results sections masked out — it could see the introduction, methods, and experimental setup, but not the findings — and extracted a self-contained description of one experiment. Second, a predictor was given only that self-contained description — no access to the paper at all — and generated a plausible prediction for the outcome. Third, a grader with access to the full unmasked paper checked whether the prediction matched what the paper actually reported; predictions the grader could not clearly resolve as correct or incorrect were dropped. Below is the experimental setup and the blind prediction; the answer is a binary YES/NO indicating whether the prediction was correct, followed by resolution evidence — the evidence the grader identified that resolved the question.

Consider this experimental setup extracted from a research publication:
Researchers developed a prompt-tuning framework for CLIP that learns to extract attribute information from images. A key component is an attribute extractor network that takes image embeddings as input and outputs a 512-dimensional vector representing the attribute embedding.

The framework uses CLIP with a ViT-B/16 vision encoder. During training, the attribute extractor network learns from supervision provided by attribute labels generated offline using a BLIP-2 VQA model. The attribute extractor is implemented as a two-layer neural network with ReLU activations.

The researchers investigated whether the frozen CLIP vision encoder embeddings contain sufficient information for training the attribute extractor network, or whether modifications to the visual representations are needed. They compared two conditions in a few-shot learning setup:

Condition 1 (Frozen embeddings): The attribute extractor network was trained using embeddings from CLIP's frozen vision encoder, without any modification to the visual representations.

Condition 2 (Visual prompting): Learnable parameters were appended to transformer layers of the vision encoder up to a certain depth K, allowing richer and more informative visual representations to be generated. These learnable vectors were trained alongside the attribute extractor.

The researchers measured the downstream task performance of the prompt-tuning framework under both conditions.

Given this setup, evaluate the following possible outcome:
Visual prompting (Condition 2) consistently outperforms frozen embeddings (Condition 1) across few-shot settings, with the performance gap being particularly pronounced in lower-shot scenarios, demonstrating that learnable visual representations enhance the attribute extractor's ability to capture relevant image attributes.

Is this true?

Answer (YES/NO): NO